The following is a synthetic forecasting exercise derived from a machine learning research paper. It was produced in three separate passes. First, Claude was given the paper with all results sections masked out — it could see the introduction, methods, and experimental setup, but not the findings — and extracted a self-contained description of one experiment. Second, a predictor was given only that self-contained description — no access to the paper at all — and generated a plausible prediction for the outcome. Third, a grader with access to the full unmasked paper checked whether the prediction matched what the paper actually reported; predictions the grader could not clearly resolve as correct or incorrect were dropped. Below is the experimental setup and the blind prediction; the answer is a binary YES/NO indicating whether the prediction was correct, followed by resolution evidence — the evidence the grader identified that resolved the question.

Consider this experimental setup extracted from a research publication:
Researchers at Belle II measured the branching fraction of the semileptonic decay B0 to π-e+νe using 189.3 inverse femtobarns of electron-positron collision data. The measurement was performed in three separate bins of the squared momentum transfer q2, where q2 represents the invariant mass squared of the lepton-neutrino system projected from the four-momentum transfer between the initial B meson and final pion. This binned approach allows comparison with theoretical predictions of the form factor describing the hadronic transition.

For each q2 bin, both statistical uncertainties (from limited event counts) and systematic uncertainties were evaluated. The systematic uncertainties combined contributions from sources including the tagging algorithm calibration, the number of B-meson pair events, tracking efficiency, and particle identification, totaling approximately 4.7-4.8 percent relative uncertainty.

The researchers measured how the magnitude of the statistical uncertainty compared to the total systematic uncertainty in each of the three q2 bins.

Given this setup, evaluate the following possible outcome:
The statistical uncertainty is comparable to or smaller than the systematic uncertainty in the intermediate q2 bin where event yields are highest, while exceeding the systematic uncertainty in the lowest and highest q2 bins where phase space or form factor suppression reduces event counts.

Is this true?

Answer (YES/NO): NO